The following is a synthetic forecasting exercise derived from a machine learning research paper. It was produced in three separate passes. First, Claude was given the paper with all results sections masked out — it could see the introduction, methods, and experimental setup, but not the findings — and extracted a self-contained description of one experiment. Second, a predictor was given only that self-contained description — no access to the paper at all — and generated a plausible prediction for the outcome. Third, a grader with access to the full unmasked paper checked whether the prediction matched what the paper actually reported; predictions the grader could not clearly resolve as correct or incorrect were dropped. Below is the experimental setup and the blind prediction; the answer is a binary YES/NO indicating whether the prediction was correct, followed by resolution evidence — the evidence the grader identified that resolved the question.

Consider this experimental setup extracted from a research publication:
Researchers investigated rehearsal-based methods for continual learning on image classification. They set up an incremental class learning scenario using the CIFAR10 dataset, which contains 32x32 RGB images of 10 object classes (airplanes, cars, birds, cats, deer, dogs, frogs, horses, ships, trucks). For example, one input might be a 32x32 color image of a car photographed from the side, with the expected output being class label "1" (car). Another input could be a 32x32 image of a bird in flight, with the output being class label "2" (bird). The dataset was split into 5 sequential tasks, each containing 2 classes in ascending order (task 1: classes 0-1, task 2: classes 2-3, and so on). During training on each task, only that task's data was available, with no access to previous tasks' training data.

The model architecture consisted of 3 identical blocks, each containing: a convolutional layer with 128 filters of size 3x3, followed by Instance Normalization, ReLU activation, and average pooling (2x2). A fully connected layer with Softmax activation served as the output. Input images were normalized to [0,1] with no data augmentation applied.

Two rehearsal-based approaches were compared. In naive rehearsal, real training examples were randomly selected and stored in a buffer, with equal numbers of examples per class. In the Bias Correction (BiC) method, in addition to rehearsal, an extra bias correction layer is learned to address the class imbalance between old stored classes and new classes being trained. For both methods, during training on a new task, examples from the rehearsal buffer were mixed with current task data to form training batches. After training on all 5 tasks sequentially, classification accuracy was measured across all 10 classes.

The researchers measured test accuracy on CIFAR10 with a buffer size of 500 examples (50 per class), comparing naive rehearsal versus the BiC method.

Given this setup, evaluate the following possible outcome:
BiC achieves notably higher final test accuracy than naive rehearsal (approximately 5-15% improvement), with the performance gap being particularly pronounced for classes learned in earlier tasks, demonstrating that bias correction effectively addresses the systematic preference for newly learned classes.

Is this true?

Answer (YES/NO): NO